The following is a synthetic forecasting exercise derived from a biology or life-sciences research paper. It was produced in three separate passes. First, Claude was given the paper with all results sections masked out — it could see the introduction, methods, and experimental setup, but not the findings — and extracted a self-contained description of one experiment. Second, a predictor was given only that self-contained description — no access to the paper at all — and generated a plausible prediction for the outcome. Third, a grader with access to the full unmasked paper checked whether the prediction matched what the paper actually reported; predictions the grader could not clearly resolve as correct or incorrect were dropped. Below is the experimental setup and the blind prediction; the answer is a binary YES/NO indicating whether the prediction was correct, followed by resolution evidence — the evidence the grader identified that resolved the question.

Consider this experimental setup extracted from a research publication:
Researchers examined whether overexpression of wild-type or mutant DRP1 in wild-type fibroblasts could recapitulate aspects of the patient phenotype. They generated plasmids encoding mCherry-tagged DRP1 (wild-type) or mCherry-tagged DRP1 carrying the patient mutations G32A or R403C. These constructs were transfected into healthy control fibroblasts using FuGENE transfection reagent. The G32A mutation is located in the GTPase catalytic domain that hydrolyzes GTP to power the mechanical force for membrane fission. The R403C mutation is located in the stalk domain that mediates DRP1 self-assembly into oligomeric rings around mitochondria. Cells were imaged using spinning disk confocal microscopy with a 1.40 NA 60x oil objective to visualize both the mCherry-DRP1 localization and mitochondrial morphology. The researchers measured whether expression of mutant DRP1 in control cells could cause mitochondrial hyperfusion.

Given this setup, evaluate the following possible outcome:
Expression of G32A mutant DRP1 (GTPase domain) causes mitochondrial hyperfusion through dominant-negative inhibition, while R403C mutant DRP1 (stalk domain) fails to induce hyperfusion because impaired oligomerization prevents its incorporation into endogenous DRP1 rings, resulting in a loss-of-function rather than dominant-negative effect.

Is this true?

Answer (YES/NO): NO